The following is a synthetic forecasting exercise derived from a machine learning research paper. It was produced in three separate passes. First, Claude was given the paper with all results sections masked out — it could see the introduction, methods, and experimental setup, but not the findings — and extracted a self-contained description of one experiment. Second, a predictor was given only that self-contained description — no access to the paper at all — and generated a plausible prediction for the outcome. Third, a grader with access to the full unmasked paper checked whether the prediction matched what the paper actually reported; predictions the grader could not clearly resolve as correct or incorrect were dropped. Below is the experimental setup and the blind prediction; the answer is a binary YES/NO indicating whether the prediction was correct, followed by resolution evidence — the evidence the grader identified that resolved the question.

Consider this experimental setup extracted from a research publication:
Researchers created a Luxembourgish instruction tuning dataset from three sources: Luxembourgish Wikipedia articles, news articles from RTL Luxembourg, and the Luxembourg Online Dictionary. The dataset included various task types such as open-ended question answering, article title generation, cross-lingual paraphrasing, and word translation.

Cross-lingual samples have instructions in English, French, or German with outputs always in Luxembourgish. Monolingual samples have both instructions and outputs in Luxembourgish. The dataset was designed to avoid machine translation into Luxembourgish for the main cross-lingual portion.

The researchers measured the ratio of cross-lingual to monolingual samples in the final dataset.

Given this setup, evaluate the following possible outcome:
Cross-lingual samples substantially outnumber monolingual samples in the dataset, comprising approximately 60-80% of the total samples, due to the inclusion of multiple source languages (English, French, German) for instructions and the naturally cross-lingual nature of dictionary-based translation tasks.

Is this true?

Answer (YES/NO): YES